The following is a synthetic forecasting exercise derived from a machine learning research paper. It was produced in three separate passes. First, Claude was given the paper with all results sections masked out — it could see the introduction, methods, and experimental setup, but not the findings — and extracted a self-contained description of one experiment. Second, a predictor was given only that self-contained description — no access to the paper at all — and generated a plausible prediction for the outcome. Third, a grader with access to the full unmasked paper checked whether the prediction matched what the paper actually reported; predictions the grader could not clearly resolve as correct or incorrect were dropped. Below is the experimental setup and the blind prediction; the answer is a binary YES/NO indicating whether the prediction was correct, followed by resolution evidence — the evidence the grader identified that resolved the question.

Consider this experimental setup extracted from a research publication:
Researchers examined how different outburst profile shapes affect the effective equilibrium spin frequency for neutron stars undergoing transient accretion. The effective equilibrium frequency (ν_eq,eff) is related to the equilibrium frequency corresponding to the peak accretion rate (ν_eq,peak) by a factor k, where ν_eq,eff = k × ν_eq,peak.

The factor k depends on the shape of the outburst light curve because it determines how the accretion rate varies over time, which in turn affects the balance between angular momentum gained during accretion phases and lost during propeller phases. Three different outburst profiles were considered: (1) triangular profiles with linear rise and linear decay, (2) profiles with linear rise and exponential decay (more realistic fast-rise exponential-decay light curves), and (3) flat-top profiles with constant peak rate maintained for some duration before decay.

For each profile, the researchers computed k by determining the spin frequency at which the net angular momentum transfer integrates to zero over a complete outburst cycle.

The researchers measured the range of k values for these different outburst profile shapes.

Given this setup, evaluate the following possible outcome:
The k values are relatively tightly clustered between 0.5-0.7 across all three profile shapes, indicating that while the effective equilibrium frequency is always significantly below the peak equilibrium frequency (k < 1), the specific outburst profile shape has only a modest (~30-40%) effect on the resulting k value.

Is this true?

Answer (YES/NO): NO